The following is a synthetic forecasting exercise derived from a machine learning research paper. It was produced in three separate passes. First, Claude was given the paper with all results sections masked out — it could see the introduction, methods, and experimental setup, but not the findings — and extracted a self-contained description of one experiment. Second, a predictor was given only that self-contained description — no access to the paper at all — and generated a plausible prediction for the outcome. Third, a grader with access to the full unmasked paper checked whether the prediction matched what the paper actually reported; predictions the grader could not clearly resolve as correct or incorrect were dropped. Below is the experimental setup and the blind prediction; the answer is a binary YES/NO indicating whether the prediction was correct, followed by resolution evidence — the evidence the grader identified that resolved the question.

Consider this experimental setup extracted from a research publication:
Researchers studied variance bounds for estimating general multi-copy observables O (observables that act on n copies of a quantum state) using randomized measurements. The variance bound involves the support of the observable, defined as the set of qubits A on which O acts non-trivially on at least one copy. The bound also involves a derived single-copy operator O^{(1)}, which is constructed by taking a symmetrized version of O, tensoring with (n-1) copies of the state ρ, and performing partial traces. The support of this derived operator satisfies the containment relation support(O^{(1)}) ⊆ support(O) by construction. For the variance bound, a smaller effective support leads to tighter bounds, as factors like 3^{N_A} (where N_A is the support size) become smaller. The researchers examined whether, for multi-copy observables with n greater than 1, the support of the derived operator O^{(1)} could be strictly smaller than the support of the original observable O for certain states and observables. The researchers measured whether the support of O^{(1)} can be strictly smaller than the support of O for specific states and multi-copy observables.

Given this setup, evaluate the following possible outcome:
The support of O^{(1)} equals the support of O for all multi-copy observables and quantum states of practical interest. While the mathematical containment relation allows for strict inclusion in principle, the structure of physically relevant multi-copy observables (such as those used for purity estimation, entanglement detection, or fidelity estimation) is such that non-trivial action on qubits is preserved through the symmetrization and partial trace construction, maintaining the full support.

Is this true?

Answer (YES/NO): NO